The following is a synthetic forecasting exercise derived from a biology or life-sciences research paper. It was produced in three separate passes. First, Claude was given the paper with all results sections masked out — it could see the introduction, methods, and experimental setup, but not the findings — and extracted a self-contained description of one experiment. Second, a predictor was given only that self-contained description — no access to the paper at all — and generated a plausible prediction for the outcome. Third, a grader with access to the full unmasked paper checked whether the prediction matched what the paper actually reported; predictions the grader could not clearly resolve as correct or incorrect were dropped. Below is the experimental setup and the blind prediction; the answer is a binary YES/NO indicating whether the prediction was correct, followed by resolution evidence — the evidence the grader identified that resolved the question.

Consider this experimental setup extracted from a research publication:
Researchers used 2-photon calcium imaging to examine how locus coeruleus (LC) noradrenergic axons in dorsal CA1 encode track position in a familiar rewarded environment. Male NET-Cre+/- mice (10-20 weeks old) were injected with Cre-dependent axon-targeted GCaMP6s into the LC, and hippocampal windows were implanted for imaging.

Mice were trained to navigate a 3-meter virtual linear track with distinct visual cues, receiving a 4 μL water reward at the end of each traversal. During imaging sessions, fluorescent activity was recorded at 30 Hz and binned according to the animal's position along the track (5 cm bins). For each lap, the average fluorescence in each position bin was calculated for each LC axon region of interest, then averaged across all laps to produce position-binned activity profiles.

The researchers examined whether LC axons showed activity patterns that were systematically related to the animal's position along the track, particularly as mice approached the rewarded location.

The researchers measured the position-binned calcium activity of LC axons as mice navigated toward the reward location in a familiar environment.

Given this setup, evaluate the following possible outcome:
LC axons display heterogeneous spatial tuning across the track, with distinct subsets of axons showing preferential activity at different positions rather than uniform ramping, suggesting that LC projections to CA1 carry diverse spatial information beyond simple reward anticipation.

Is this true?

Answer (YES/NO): NO